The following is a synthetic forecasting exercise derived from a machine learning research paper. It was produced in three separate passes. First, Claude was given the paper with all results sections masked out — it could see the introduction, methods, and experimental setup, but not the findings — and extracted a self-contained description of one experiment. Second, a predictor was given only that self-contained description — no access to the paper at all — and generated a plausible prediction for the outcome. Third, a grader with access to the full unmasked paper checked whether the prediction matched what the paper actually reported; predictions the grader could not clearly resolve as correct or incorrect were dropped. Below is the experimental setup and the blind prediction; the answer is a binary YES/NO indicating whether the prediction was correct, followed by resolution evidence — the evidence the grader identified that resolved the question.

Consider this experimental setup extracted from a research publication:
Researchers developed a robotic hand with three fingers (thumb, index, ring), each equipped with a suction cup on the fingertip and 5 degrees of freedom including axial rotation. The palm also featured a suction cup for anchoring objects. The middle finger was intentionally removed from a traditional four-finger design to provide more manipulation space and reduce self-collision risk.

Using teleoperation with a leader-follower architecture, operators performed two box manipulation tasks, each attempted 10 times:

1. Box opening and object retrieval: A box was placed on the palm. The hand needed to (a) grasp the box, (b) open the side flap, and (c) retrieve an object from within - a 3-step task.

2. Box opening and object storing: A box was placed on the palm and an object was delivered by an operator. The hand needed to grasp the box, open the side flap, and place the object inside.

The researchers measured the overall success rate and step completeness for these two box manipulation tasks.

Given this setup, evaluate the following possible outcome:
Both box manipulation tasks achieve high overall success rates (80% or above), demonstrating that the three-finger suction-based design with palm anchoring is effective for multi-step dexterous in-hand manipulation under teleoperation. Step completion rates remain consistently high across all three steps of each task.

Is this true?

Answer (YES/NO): NO